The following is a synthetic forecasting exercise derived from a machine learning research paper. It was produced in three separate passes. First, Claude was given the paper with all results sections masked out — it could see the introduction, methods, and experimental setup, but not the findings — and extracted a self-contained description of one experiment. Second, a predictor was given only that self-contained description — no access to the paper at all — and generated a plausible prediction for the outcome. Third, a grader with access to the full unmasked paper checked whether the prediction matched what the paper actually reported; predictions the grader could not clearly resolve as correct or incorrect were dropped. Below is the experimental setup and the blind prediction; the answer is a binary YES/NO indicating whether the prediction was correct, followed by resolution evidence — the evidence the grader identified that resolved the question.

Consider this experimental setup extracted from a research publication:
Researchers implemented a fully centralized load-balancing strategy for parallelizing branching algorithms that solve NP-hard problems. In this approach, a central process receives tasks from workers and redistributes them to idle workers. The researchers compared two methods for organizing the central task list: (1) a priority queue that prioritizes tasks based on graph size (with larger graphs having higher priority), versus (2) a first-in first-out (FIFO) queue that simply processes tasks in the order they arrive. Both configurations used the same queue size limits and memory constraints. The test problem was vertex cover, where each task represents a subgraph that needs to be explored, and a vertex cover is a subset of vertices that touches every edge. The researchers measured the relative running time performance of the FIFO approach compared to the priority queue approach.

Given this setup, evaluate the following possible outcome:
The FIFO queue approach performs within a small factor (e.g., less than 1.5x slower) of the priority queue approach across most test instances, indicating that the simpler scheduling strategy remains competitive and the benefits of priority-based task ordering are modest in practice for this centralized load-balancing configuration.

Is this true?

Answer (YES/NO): NO